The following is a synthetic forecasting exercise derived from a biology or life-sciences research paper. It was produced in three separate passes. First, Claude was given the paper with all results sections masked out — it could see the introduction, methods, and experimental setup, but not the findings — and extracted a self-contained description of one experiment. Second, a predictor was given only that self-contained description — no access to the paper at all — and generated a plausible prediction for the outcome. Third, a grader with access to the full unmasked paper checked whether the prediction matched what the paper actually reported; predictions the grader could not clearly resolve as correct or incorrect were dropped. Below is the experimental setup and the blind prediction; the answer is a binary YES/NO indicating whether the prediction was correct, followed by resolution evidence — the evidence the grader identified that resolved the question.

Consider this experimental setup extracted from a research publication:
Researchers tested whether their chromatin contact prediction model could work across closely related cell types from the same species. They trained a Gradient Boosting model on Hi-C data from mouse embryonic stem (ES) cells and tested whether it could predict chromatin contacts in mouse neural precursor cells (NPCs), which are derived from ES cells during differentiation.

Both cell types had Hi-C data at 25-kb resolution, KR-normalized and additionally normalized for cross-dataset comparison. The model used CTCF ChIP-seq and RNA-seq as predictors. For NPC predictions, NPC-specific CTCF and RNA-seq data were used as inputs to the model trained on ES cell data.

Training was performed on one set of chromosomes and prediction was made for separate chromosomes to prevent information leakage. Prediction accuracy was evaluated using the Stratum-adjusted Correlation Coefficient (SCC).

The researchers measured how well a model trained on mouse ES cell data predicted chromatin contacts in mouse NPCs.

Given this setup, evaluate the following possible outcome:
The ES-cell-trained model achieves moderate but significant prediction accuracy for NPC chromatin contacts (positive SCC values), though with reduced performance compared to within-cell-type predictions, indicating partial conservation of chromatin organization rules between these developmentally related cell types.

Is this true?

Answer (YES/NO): NO